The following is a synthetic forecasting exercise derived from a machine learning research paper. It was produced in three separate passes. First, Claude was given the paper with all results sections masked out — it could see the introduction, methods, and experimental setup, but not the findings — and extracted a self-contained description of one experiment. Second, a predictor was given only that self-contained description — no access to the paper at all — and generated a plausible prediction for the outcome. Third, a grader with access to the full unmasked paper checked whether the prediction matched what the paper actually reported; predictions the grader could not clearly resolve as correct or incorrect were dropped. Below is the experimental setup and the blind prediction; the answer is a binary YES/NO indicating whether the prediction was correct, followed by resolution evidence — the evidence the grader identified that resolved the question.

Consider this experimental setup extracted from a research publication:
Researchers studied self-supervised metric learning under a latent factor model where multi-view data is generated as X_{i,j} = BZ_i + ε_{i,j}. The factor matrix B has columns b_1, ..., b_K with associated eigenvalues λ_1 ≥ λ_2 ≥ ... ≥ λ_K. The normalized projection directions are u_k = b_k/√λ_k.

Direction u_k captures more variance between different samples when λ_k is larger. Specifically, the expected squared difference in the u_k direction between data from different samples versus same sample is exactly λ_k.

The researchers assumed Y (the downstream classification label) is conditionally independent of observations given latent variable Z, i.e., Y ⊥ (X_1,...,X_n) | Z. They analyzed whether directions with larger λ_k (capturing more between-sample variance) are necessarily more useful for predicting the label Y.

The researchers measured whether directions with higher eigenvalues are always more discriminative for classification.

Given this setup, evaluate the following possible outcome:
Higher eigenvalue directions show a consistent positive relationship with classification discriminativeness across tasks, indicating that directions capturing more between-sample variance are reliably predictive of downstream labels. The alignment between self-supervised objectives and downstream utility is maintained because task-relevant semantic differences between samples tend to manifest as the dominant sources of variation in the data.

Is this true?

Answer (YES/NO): NO